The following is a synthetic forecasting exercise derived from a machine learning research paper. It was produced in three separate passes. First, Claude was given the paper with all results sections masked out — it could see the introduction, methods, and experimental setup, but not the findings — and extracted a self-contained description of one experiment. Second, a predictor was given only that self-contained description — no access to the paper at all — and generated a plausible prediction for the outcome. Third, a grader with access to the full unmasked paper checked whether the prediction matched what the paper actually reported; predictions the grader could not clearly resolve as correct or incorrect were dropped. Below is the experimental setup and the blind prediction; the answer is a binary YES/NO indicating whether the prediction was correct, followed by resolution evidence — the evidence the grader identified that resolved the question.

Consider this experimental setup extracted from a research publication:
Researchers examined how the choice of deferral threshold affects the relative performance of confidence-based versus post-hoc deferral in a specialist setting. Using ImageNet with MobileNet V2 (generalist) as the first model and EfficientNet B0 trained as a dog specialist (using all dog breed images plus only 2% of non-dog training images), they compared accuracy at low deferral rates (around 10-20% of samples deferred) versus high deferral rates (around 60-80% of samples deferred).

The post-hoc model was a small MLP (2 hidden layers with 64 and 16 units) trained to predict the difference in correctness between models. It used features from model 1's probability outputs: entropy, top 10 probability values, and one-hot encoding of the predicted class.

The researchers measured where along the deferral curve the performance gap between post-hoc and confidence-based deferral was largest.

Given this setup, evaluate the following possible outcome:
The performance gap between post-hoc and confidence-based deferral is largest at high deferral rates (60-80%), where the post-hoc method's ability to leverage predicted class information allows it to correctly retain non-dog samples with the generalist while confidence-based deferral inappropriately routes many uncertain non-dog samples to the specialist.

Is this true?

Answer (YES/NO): NO